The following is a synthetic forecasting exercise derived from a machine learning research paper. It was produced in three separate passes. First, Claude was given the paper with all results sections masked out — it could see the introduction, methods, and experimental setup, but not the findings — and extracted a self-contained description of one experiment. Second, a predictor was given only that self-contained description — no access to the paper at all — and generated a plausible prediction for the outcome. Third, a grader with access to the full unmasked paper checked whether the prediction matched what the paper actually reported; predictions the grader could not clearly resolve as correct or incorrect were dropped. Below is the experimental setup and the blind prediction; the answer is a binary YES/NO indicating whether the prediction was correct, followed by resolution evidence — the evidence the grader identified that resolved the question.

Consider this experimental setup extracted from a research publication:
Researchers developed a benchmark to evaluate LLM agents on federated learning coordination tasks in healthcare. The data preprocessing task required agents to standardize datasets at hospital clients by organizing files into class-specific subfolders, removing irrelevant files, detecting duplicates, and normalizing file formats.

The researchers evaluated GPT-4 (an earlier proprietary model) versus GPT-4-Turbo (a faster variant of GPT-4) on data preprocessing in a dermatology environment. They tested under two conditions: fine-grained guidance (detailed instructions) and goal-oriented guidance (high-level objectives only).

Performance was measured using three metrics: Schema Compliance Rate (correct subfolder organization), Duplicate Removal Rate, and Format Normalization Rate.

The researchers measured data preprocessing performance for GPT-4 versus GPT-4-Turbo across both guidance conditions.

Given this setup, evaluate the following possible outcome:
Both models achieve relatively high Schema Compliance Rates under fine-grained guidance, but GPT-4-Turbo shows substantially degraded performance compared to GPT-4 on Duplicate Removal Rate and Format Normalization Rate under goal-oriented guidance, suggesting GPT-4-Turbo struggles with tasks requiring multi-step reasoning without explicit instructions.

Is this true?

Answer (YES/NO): NO